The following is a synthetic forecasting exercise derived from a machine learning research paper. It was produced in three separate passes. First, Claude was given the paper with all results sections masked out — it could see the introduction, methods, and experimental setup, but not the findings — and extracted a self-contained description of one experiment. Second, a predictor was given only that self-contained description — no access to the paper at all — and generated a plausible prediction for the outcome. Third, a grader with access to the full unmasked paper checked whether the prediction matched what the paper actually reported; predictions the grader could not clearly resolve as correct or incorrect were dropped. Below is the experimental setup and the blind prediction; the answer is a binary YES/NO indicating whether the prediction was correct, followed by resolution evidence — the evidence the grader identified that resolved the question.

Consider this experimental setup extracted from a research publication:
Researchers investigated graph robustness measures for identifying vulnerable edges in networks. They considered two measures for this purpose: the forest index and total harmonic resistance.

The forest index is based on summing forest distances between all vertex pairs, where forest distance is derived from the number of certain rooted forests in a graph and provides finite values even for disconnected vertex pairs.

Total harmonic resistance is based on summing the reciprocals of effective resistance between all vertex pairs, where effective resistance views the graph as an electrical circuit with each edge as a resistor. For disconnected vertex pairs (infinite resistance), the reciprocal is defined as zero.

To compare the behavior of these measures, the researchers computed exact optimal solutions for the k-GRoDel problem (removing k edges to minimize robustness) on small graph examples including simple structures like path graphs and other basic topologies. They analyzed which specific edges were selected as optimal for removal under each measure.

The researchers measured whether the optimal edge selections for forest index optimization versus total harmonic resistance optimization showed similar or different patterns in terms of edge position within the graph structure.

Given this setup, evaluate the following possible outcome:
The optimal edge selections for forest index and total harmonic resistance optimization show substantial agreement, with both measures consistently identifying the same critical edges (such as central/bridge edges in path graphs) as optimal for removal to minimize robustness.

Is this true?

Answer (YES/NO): NO